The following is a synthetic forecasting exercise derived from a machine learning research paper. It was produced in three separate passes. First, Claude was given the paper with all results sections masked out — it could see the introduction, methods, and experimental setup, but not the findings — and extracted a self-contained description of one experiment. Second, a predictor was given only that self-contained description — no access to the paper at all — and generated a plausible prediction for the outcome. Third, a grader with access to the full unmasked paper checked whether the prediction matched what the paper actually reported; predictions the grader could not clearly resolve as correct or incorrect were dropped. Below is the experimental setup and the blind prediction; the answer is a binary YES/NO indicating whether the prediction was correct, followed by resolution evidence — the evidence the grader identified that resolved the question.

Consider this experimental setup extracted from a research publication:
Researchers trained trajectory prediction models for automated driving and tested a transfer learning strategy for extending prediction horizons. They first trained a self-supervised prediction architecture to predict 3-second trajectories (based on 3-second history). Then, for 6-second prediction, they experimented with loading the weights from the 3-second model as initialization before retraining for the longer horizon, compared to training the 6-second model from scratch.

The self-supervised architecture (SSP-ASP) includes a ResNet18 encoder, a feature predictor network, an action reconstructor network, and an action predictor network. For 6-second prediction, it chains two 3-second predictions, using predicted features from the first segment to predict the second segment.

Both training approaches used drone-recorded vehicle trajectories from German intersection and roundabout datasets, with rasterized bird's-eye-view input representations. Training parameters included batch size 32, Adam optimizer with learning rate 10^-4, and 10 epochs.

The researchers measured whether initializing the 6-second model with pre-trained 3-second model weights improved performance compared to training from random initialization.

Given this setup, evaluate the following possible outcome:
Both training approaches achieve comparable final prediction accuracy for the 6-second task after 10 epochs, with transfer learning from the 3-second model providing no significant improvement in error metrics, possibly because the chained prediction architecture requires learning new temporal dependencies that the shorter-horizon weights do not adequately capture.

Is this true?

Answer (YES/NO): NO